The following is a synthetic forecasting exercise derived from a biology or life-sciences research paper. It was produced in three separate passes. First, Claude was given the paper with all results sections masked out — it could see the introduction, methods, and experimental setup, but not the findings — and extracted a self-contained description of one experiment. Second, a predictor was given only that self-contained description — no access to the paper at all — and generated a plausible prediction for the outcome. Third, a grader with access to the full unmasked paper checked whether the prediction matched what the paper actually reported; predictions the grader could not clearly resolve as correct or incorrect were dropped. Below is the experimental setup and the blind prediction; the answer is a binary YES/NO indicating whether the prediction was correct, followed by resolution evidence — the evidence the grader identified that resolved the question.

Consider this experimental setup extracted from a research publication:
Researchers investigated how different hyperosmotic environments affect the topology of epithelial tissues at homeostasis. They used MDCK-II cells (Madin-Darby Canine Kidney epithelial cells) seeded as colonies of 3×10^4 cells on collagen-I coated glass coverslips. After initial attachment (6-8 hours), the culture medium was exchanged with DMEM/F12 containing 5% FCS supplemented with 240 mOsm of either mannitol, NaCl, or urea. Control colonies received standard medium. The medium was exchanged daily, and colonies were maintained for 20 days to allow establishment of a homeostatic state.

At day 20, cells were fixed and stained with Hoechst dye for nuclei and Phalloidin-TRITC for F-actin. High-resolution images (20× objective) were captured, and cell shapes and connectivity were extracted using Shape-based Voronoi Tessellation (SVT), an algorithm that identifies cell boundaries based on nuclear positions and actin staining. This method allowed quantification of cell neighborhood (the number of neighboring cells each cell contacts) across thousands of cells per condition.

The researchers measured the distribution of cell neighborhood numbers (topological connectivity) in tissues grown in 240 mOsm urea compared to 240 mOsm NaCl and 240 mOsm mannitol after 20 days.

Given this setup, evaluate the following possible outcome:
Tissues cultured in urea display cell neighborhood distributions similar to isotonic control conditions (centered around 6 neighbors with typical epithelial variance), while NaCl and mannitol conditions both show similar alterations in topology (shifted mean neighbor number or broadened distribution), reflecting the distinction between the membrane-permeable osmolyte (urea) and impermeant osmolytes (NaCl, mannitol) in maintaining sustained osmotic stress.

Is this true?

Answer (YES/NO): NO